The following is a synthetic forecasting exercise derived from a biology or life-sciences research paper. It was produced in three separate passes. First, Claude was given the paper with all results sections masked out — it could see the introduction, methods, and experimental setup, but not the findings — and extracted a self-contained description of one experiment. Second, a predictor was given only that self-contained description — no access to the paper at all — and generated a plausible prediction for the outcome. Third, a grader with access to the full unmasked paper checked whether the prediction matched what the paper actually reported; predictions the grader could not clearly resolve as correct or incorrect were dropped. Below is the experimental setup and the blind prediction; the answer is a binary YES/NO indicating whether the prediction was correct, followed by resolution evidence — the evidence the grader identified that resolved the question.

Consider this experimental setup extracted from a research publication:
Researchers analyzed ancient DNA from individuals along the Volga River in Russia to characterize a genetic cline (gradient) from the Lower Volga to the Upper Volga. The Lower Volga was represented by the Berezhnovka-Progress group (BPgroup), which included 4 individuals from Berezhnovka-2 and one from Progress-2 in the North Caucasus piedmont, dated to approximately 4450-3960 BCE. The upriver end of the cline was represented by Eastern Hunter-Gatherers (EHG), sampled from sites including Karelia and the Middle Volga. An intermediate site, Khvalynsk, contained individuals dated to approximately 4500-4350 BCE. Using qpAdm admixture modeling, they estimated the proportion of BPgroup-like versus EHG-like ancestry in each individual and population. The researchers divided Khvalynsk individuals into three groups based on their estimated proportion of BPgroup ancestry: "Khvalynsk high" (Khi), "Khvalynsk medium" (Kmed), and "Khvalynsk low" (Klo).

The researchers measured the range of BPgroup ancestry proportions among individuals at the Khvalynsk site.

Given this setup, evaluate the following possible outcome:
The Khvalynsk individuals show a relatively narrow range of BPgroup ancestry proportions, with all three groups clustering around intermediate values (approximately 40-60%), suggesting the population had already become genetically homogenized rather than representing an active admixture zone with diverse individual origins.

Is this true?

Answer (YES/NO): NO